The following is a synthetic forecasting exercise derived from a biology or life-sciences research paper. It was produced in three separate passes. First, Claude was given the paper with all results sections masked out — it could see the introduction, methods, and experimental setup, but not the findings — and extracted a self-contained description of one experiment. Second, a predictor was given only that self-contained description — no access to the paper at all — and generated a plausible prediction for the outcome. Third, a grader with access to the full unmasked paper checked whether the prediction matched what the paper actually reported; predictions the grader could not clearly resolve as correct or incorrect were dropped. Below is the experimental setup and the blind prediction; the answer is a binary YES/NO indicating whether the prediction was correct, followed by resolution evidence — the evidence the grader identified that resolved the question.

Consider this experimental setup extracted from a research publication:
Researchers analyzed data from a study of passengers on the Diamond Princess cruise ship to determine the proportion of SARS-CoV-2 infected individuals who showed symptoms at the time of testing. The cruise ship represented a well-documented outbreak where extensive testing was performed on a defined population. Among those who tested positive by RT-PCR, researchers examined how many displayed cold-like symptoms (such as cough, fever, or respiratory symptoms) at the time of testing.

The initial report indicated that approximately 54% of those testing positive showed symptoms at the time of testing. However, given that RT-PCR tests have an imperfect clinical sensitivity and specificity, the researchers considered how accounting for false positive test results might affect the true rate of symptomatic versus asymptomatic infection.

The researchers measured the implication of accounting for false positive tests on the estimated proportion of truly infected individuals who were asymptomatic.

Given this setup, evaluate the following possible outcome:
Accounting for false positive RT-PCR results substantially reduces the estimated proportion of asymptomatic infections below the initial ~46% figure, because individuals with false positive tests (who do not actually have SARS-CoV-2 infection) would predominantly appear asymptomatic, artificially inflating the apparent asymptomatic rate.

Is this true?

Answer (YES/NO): YES